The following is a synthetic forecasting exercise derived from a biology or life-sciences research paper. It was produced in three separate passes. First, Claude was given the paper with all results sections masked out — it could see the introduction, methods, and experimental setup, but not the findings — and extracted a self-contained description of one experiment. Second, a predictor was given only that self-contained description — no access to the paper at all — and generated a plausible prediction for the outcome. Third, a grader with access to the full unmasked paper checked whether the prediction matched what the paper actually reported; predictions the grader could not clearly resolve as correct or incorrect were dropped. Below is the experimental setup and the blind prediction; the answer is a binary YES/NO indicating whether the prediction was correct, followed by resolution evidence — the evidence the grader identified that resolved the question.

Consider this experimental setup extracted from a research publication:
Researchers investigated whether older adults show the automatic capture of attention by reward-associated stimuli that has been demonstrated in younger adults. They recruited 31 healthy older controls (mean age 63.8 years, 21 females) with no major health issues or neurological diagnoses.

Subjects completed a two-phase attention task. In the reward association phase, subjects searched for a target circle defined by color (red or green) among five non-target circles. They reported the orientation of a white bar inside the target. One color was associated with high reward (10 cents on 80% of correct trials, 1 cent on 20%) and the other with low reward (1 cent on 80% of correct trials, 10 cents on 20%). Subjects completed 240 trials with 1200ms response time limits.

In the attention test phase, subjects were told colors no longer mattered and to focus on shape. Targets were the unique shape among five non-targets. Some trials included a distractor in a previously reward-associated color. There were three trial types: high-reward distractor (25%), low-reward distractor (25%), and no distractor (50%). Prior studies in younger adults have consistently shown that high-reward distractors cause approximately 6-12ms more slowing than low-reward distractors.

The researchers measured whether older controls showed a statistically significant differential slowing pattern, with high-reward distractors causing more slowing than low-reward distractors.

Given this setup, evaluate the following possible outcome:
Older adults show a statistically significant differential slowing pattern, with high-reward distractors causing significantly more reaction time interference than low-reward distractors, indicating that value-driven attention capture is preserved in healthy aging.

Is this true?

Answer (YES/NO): NO